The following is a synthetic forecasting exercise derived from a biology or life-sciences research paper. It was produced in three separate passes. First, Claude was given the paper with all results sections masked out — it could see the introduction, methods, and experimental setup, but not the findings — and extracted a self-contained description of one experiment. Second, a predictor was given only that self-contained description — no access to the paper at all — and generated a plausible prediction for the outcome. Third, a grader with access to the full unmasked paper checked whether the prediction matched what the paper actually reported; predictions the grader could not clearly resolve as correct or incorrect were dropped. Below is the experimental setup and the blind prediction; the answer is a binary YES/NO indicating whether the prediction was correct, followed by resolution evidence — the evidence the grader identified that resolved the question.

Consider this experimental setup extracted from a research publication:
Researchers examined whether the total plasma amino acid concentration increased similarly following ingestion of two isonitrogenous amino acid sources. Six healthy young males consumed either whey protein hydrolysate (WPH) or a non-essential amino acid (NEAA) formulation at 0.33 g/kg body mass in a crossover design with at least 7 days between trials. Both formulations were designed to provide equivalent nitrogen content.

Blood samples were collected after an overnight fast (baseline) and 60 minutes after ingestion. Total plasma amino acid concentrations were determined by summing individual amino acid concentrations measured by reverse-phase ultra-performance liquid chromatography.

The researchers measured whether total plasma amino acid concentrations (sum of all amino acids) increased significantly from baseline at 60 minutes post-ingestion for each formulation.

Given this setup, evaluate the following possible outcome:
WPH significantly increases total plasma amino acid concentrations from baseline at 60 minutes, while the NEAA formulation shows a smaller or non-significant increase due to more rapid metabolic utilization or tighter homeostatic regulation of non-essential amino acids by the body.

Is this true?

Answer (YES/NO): YES